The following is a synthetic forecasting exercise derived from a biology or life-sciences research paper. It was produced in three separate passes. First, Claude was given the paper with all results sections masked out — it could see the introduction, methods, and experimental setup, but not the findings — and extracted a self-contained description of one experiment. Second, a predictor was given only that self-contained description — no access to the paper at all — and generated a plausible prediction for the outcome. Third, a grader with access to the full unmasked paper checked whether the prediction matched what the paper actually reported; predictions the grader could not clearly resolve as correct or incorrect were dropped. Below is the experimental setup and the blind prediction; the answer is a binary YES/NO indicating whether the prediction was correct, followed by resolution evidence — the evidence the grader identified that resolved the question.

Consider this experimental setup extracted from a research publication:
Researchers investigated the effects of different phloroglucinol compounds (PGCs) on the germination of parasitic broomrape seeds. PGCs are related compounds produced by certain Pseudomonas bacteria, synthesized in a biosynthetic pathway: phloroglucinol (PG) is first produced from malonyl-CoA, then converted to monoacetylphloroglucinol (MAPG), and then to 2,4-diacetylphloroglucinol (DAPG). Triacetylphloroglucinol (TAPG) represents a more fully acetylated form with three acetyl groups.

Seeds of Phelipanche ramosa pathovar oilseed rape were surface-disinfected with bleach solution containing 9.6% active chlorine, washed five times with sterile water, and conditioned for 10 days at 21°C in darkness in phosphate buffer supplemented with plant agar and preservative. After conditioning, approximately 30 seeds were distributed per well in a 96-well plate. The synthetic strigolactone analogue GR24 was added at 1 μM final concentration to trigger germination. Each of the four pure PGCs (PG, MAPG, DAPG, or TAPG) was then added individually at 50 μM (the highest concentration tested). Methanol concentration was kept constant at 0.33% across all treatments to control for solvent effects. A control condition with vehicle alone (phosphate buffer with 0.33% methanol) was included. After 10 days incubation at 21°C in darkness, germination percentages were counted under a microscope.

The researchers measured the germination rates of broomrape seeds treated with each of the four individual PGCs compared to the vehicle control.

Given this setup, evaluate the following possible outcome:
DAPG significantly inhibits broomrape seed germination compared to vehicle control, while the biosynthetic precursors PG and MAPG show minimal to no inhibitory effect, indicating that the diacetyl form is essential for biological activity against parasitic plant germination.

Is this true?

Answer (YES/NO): NO